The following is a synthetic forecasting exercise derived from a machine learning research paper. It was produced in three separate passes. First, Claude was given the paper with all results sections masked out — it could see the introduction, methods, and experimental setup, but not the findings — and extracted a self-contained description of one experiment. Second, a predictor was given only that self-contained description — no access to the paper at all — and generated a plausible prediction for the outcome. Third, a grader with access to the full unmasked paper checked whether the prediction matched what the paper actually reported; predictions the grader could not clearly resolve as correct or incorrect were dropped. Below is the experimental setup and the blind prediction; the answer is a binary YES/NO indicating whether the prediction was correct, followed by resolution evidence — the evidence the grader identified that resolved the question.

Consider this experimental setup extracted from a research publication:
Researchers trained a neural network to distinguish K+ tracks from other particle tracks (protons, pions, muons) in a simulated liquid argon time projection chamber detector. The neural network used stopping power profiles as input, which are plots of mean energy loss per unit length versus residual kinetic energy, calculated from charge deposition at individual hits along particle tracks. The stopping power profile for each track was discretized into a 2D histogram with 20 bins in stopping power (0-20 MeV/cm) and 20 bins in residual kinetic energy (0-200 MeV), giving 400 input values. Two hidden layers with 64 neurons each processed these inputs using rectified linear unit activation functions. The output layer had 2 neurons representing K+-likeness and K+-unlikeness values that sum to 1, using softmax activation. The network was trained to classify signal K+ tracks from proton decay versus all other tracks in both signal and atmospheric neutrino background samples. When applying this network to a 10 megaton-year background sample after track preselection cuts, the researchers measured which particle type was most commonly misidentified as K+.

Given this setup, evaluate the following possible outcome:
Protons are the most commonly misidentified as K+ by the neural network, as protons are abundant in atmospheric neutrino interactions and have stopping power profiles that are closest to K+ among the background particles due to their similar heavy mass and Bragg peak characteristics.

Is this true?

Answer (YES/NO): YES